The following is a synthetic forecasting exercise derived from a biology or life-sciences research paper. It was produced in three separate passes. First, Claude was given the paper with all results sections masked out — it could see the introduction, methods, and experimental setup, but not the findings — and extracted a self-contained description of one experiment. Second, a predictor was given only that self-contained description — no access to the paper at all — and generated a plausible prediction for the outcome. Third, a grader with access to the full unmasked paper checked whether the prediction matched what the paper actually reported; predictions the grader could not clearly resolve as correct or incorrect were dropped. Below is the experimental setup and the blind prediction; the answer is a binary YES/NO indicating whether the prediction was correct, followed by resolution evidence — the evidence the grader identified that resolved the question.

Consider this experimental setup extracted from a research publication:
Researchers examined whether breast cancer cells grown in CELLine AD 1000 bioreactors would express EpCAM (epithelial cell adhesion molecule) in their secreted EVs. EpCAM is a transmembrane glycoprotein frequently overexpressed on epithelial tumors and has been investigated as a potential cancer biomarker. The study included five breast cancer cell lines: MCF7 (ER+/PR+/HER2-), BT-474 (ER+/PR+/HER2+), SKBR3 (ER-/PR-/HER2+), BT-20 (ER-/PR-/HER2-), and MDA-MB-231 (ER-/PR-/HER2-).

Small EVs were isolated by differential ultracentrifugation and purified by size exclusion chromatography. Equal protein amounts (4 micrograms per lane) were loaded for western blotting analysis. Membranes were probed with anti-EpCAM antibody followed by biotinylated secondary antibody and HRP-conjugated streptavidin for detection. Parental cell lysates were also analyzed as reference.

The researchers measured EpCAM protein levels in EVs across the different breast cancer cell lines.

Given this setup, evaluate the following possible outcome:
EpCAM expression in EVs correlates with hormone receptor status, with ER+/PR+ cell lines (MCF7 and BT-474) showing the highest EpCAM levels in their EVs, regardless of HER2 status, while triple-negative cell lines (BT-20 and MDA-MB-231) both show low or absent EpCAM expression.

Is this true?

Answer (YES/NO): NO